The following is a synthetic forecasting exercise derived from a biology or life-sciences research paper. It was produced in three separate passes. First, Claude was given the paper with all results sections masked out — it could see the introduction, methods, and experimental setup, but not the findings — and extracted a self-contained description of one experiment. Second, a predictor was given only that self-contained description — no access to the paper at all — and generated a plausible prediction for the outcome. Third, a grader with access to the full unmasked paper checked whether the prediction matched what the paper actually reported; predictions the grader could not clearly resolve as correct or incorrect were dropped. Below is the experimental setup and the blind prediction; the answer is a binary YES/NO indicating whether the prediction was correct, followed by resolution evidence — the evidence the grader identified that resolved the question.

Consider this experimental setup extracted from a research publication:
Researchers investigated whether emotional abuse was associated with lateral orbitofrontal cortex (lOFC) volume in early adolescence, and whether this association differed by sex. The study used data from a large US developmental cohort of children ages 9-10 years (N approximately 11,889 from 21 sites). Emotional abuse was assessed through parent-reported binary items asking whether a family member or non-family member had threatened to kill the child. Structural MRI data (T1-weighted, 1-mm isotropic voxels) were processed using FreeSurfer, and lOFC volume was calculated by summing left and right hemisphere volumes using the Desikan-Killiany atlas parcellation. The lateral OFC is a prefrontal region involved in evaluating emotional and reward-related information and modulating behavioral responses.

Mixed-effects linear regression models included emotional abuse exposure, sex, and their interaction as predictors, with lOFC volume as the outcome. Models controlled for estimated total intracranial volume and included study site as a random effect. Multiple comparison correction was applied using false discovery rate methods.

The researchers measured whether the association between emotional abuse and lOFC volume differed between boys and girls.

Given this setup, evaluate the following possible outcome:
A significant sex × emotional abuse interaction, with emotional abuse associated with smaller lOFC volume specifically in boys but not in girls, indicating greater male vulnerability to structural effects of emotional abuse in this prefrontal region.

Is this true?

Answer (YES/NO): NO